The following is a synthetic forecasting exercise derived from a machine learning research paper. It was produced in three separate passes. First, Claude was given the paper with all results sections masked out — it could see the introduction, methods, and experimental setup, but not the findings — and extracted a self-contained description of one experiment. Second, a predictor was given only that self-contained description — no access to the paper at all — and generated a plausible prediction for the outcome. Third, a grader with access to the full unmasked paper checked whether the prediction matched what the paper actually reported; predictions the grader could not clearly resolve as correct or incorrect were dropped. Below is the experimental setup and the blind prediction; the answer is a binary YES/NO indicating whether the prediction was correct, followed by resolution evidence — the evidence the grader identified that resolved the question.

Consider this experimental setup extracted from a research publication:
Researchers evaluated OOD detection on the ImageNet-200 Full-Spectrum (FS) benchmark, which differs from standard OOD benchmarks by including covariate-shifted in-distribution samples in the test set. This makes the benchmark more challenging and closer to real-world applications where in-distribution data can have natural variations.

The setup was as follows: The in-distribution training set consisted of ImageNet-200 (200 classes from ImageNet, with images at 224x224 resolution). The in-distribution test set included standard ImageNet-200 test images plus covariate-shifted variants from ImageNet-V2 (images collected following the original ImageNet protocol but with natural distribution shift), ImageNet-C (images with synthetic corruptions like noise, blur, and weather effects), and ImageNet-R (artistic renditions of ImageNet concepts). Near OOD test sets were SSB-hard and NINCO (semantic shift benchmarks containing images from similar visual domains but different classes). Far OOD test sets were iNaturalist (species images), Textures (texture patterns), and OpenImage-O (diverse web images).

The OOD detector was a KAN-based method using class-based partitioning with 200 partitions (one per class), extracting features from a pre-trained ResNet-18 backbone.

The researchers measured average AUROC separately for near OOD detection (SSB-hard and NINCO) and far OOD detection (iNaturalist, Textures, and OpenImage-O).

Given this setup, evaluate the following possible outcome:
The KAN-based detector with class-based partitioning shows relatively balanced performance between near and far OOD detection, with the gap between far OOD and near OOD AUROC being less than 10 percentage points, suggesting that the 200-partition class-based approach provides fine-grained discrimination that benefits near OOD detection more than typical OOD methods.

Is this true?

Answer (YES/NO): NO